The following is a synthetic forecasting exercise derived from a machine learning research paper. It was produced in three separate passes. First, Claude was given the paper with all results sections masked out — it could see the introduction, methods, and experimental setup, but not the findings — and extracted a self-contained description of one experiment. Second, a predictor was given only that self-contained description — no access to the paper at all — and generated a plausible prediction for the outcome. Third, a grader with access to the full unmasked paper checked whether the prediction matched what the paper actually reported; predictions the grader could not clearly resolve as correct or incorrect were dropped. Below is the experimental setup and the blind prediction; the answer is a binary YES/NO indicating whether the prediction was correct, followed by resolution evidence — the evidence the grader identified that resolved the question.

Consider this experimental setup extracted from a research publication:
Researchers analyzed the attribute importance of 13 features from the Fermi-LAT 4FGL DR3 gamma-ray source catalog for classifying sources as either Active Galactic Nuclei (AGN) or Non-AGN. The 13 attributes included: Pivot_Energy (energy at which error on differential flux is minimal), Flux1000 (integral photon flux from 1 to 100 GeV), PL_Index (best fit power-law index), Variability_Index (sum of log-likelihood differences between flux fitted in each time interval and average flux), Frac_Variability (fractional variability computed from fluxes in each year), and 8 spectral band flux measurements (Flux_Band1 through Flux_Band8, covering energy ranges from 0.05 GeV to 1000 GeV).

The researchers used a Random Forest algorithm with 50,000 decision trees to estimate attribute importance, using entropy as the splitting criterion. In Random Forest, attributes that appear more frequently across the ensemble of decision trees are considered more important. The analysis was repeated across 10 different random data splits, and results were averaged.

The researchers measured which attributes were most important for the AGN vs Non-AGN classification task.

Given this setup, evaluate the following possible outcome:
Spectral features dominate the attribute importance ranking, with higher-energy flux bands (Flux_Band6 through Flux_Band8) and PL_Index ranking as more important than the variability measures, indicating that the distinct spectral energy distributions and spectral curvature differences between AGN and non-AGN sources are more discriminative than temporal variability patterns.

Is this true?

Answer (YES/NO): NO